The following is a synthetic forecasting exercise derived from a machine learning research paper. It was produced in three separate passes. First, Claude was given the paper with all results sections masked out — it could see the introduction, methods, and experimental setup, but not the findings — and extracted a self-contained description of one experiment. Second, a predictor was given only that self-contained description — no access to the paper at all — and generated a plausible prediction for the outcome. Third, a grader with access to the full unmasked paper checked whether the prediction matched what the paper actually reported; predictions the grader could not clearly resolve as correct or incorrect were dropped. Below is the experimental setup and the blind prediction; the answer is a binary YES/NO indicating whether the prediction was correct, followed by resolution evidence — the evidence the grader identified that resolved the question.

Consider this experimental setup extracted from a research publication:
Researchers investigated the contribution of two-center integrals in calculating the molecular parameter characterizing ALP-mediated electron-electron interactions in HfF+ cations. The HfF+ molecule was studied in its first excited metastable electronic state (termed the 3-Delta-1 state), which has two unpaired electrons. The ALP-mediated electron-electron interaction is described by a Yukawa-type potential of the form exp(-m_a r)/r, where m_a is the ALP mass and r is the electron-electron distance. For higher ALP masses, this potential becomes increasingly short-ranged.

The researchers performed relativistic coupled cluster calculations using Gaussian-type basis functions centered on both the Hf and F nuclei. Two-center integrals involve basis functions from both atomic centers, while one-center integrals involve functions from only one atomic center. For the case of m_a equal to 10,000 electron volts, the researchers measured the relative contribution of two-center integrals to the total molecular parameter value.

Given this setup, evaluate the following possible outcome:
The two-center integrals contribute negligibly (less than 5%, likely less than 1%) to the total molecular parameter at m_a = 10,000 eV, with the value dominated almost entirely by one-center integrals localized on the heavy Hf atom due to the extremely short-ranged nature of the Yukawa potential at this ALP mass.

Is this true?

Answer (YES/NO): YES